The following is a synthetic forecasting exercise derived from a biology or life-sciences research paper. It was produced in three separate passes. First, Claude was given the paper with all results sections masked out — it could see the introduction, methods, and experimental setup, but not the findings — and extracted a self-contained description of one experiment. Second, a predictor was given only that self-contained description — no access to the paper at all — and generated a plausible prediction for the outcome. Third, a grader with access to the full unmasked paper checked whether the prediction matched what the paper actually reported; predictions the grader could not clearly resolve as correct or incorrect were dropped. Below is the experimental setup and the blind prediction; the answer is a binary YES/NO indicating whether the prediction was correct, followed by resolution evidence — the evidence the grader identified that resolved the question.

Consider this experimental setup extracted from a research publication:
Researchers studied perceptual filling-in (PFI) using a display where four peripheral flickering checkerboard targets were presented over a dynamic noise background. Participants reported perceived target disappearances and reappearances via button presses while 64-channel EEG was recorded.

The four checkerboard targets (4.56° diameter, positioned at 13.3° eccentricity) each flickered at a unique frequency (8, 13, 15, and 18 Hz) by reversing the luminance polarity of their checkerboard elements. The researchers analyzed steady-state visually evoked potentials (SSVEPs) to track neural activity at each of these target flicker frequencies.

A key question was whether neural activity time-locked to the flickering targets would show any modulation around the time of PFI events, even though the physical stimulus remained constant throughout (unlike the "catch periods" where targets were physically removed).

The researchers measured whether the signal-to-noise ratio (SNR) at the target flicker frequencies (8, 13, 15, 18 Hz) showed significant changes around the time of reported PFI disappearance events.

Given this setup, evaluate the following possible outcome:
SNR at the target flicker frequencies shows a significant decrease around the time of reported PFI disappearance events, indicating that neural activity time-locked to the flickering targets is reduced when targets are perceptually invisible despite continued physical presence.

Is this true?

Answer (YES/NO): NO